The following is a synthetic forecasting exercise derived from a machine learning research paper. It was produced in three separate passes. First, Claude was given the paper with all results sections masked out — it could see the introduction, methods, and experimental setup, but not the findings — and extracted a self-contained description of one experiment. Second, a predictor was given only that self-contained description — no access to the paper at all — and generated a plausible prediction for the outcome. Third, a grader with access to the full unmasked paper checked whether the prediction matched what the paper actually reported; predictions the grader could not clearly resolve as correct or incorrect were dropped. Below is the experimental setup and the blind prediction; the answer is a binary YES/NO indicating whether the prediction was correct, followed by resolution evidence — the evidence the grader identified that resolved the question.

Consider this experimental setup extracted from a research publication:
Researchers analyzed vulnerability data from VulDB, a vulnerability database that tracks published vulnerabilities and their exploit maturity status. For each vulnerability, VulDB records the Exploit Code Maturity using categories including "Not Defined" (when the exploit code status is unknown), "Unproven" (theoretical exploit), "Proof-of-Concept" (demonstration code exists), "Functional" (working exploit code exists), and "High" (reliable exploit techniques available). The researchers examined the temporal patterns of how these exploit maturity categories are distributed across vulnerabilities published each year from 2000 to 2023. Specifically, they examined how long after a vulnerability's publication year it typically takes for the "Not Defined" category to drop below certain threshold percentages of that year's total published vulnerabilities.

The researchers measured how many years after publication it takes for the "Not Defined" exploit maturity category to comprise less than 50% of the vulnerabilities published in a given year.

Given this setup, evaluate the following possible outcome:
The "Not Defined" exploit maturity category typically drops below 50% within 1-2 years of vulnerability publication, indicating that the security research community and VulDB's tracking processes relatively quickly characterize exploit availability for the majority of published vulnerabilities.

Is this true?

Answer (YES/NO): NO